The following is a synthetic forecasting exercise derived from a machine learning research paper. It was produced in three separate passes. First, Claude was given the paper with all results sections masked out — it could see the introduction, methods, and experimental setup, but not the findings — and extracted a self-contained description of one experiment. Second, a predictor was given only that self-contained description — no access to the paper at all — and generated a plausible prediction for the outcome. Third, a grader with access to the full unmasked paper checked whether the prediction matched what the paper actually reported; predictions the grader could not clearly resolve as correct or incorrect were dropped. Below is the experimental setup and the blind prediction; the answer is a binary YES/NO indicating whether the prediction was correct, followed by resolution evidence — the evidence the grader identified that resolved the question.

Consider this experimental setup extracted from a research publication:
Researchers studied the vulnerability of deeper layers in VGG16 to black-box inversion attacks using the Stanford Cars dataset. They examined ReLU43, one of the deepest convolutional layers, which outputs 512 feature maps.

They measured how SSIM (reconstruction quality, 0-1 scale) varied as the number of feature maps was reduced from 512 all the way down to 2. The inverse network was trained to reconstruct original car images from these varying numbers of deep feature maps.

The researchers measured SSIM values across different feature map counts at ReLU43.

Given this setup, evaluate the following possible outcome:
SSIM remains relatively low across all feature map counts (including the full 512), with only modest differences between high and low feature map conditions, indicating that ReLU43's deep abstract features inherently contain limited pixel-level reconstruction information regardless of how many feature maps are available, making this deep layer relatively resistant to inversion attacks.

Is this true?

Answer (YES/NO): YES